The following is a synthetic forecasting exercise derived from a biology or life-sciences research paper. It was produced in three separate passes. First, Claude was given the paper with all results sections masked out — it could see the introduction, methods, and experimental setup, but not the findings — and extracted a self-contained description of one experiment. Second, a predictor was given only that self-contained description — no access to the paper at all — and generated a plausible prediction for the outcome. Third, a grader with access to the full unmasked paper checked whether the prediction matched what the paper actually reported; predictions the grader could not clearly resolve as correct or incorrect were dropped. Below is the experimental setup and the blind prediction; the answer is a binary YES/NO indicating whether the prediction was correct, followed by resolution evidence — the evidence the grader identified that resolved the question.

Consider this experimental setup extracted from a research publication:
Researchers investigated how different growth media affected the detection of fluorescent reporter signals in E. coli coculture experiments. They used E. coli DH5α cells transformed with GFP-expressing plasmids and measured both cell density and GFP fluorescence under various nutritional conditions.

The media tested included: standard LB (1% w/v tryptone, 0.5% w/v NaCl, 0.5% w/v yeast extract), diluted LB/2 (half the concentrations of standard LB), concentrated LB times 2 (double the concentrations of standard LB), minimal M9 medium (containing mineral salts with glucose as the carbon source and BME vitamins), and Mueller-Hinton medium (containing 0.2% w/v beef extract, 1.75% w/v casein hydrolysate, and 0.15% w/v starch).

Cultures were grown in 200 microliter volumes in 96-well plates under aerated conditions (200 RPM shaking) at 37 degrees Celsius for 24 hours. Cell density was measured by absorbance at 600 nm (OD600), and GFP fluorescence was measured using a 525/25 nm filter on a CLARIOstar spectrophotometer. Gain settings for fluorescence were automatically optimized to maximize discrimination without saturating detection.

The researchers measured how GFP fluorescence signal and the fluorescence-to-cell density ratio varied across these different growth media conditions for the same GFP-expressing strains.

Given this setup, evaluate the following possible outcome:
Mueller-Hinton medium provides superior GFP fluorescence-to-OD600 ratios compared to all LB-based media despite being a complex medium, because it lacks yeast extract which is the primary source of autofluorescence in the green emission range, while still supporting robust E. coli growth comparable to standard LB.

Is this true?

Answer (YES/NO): NO